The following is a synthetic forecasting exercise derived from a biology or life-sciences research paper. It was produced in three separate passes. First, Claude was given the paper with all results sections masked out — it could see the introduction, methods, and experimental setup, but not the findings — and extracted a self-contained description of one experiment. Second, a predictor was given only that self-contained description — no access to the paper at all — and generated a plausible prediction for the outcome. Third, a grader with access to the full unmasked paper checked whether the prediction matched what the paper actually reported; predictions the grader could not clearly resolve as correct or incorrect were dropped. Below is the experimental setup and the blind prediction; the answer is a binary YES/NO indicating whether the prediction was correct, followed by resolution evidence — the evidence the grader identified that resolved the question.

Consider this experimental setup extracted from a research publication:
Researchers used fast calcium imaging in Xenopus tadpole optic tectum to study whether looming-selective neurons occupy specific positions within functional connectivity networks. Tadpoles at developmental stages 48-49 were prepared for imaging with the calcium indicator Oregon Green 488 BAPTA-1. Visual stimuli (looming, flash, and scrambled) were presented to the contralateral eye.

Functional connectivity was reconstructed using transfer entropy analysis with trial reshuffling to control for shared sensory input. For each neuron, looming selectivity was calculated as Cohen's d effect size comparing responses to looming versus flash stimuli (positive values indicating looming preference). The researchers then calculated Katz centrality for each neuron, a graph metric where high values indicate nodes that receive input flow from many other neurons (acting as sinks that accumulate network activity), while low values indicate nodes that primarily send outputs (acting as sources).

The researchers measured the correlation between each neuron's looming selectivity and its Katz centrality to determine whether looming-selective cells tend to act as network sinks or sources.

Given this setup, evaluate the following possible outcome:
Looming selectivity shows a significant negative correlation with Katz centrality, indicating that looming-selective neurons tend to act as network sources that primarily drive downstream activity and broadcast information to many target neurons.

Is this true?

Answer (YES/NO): NO